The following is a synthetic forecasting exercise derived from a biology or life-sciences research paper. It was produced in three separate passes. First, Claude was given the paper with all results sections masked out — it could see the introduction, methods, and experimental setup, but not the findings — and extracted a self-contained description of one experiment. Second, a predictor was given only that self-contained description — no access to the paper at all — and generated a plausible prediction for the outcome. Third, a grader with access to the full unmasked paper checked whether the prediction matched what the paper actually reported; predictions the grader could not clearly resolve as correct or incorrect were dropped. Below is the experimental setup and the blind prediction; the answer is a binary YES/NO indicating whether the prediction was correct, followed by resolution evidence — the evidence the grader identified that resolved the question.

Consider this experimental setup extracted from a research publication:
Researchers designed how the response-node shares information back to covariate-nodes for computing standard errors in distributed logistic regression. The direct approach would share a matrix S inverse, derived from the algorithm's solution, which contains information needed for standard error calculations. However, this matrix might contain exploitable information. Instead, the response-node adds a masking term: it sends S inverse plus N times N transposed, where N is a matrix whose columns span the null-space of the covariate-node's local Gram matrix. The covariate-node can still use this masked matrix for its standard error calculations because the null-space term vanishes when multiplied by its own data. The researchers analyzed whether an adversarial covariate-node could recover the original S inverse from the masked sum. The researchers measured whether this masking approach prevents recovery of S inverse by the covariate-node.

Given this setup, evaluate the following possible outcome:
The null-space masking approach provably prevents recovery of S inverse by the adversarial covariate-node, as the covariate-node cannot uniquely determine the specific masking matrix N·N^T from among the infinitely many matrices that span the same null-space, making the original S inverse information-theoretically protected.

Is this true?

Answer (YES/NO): YES